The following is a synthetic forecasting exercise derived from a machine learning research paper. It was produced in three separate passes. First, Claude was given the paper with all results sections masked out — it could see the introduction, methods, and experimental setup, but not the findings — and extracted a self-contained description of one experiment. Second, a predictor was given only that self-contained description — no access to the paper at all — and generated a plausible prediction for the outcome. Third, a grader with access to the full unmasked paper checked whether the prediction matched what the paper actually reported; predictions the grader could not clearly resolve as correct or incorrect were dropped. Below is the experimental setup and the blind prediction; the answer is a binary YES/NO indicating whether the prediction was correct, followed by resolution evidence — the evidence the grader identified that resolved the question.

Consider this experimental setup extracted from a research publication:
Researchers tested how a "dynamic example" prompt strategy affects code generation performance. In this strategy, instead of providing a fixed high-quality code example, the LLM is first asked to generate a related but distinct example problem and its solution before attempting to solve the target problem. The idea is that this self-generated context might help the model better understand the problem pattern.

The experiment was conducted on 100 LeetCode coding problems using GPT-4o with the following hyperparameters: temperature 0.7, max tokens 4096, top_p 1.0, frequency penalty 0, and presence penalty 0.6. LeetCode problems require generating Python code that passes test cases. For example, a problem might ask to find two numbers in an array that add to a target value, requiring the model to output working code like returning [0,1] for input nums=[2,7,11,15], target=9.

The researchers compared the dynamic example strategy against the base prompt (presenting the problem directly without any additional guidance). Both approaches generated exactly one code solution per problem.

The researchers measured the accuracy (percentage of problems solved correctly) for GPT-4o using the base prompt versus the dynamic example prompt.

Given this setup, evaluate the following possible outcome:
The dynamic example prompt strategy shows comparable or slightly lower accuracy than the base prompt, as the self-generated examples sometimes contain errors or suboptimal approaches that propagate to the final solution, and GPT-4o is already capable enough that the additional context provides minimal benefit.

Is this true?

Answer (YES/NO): NO